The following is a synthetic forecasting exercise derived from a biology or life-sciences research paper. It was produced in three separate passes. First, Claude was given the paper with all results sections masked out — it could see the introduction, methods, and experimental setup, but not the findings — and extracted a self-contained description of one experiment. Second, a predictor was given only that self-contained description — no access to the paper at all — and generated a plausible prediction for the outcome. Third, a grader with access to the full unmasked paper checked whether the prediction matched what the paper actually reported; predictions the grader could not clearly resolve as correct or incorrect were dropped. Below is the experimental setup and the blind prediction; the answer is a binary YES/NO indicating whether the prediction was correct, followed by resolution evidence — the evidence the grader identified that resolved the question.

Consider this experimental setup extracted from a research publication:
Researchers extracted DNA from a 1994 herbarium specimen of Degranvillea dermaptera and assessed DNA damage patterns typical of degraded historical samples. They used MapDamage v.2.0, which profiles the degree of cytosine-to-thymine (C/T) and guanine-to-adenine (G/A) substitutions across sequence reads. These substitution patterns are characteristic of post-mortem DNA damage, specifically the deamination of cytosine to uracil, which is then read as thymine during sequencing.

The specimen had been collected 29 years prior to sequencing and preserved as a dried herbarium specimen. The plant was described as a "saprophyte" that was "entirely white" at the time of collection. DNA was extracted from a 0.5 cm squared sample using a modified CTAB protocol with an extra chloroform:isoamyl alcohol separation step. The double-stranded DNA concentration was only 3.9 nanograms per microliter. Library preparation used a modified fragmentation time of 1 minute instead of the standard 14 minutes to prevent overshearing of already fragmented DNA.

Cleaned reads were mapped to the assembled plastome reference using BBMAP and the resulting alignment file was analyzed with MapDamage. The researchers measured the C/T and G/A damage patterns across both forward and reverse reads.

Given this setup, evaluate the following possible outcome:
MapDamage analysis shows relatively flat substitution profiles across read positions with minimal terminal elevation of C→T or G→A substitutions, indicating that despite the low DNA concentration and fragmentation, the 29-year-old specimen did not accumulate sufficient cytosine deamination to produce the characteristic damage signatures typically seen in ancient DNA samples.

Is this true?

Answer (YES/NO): YES